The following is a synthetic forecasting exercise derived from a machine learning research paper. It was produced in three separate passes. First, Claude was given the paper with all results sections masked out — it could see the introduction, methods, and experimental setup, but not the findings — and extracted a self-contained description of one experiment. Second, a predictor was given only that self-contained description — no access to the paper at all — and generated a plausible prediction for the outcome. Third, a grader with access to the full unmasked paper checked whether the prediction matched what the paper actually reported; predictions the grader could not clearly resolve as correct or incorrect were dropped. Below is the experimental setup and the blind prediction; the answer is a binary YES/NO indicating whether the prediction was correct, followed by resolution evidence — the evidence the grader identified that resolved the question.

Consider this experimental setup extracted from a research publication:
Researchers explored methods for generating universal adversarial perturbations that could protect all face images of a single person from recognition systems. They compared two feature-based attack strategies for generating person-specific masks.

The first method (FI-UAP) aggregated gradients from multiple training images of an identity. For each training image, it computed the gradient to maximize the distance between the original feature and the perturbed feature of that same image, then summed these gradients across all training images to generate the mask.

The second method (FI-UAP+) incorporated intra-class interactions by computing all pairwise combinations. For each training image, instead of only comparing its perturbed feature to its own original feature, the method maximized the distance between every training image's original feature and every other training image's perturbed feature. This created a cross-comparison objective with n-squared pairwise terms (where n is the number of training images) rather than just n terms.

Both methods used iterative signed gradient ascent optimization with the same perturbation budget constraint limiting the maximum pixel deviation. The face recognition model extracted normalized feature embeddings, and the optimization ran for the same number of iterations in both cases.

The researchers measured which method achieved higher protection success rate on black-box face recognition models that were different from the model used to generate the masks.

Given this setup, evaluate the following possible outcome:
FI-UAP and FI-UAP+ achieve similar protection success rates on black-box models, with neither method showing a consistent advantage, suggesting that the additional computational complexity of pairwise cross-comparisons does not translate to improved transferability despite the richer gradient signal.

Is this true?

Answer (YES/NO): NO